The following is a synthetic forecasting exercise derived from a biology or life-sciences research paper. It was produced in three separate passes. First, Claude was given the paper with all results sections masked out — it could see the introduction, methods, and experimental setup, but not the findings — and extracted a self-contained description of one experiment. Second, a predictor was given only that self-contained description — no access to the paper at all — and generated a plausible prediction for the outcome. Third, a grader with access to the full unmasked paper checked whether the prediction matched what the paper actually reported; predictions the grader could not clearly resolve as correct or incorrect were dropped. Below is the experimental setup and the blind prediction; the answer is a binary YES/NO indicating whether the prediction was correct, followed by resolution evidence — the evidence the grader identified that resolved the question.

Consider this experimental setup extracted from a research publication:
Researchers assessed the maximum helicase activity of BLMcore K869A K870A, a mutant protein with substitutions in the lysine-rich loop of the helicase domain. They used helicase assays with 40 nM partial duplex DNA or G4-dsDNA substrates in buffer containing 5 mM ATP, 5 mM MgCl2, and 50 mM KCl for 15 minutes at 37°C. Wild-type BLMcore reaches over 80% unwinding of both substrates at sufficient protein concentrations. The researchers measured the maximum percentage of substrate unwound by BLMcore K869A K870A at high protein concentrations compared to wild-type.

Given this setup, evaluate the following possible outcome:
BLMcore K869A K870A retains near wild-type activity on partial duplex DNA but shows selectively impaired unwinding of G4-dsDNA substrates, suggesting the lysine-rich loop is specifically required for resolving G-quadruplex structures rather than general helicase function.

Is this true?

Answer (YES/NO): NO